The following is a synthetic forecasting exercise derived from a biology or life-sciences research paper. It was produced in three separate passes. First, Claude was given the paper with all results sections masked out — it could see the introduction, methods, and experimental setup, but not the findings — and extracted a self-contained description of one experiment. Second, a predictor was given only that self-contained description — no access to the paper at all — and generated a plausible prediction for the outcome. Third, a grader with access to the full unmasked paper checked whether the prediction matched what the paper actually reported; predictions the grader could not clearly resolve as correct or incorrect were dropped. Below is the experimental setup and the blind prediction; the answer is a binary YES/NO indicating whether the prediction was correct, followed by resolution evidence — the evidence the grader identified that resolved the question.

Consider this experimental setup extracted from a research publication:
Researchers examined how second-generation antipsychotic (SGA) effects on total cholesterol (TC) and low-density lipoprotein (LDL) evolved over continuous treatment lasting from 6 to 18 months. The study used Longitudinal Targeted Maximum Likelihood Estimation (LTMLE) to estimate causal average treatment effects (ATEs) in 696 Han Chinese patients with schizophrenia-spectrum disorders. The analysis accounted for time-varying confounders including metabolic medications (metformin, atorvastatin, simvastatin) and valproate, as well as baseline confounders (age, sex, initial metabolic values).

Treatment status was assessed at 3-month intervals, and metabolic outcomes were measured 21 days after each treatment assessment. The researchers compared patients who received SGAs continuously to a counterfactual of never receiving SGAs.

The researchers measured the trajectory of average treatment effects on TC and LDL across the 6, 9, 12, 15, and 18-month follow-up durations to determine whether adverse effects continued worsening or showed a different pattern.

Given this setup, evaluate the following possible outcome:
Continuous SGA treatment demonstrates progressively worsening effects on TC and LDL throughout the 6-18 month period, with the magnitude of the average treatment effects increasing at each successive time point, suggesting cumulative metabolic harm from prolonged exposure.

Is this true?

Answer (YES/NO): NO